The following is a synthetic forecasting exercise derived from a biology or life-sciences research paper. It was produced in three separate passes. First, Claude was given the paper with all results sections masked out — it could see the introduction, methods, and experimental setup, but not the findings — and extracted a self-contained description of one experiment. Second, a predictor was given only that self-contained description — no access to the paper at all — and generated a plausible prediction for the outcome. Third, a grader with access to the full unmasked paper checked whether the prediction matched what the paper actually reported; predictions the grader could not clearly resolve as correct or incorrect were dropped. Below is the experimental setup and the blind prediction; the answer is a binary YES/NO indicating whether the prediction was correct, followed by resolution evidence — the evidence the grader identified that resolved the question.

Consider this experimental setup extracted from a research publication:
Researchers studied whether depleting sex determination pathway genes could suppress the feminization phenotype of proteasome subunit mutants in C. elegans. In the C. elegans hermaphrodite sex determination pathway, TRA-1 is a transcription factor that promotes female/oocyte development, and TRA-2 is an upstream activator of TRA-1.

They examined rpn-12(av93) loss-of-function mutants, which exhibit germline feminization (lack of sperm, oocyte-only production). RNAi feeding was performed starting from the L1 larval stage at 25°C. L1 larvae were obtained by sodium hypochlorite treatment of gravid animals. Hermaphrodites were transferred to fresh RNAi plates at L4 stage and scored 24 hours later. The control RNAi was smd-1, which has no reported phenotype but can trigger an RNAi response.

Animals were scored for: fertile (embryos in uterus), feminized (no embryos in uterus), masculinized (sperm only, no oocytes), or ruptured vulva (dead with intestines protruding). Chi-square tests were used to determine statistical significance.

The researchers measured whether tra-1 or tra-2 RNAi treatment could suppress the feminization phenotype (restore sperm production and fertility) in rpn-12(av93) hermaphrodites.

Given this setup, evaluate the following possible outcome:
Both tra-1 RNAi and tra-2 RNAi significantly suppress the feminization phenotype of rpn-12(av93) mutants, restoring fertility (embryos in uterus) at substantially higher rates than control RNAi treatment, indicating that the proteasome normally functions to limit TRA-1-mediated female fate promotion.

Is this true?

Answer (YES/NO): NO